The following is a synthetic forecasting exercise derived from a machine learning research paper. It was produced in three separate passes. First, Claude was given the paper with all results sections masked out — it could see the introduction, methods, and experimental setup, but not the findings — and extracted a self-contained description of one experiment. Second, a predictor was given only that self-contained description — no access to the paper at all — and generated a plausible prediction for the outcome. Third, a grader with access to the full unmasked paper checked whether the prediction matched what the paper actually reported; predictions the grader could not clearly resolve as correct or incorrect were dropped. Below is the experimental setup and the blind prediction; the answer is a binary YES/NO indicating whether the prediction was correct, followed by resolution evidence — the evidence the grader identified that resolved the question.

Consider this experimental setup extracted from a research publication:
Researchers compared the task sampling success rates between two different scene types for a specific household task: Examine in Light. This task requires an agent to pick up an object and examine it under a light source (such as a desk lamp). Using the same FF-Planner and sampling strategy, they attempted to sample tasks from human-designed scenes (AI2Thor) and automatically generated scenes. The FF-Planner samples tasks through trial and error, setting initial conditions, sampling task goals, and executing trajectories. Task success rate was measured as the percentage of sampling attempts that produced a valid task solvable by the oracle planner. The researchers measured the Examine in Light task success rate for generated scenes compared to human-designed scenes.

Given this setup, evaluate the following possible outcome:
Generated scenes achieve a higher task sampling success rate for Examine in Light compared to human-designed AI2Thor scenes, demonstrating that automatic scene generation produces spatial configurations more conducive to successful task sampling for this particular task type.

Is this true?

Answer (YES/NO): YES